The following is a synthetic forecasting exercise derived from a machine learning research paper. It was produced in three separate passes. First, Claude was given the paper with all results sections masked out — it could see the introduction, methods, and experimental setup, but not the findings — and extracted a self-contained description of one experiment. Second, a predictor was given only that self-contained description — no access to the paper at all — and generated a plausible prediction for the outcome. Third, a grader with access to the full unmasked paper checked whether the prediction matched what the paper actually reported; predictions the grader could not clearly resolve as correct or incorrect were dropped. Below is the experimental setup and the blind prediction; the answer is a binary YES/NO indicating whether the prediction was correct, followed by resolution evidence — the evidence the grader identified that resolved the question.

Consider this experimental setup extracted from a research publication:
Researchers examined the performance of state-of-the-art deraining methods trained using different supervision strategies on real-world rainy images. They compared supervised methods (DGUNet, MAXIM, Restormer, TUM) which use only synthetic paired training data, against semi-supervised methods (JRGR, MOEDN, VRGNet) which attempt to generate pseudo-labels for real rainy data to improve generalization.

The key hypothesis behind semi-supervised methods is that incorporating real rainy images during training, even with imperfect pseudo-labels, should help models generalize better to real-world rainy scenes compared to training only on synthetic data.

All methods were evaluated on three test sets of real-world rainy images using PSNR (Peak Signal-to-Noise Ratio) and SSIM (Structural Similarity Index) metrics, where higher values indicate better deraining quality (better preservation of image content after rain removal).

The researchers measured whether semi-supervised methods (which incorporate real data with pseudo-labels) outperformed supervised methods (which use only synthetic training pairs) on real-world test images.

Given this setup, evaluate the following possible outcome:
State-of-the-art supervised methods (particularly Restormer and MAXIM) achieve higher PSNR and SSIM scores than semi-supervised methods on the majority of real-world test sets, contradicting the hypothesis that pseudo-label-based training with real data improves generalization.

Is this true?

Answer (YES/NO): YES